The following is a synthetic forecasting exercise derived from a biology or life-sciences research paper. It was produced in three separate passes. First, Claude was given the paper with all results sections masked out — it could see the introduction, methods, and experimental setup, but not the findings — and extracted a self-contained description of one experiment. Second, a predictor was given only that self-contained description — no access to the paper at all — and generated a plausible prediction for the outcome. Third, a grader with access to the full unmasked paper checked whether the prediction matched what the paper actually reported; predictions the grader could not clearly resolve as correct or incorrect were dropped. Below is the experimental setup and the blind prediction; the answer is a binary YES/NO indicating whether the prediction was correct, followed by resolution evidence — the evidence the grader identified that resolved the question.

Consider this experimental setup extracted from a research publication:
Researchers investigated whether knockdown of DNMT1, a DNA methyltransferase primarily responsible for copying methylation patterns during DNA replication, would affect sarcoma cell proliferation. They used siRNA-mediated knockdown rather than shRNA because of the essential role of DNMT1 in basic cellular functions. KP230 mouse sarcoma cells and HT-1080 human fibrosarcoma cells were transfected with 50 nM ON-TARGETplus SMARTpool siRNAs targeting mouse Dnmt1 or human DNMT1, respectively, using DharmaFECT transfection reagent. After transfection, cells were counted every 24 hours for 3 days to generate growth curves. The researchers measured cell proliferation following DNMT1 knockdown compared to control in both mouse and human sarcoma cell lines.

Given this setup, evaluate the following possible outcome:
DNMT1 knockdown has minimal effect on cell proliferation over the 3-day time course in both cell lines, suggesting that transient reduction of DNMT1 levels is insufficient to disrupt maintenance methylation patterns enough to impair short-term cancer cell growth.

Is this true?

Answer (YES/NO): YES